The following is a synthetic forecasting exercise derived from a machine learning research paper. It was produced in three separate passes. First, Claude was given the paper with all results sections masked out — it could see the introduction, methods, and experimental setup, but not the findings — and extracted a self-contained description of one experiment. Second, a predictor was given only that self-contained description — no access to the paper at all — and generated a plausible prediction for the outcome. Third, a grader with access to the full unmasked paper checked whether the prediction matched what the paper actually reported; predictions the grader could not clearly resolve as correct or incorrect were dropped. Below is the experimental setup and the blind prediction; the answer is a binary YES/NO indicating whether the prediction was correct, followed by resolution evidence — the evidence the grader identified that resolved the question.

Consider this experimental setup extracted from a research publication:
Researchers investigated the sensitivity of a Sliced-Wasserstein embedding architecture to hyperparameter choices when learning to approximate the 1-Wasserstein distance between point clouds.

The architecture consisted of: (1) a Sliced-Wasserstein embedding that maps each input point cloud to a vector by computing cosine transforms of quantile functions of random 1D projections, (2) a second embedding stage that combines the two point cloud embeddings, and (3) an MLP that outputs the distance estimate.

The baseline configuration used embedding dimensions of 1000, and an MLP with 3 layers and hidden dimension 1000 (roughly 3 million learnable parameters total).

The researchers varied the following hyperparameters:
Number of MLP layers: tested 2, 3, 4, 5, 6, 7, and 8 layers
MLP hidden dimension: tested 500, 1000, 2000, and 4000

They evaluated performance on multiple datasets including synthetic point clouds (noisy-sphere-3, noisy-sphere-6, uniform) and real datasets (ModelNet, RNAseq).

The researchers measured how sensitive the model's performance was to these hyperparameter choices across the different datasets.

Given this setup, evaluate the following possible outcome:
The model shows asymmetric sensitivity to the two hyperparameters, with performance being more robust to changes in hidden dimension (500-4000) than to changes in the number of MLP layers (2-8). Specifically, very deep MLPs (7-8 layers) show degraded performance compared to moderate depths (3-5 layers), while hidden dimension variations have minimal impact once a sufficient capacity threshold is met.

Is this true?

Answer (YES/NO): NO